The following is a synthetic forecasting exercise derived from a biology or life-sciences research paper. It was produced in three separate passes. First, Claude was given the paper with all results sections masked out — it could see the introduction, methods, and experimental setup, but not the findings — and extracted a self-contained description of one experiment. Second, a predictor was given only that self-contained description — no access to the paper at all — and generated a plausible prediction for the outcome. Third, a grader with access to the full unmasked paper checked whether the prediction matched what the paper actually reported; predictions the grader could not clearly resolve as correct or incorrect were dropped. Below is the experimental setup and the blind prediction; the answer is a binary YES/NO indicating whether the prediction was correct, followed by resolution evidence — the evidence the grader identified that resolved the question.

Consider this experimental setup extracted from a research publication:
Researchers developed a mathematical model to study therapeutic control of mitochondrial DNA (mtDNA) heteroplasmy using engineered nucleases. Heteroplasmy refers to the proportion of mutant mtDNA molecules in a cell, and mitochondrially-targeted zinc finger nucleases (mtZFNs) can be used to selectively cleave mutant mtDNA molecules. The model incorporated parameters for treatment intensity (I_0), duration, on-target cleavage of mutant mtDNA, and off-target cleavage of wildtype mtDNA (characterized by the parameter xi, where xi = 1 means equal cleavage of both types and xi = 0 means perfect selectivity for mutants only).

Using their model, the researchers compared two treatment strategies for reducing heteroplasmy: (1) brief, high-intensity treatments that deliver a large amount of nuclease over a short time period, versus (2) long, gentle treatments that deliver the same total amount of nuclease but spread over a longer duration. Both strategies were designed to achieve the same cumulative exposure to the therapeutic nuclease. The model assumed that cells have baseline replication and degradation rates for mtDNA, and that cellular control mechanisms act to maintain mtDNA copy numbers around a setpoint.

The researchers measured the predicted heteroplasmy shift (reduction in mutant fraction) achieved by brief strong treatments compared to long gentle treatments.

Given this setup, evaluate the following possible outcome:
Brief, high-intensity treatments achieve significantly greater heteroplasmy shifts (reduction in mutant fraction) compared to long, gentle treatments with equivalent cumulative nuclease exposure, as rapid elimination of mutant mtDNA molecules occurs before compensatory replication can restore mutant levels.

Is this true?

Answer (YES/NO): NO